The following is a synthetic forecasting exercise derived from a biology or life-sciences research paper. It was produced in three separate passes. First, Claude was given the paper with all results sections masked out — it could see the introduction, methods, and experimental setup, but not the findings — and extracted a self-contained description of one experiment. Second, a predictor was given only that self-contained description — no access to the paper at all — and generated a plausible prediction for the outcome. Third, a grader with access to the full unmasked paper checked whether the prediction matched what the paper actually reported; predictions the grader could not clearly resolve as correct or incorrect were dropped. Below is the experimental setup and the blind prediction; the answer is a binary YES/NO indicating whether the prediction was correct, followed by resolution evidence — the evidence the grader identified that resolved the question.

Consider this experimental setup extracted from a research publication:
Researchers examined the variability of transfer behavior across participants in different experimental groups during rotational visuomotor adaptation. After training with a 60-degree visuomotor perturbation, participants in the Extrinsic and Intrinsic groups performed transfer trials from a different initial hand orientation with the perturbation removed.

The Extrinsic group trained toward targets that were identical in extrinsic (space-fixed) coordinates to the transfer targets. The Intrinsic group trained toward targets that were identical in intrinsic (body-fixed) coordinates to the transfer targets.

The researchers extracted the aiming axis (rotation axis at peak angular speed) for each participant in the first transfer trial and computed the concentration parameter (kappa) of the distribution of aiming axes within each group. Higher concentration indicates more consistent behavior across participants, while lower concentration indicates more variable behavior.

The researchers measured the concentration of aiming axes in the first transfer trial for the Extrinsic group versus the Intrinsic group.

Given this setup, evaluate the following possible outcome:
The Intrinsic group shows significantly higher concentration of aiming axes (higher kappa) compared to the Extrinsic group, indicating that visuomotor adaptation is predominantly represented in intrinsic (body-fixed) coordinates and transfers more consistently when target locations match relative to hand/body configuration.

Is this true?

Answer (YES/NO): NO